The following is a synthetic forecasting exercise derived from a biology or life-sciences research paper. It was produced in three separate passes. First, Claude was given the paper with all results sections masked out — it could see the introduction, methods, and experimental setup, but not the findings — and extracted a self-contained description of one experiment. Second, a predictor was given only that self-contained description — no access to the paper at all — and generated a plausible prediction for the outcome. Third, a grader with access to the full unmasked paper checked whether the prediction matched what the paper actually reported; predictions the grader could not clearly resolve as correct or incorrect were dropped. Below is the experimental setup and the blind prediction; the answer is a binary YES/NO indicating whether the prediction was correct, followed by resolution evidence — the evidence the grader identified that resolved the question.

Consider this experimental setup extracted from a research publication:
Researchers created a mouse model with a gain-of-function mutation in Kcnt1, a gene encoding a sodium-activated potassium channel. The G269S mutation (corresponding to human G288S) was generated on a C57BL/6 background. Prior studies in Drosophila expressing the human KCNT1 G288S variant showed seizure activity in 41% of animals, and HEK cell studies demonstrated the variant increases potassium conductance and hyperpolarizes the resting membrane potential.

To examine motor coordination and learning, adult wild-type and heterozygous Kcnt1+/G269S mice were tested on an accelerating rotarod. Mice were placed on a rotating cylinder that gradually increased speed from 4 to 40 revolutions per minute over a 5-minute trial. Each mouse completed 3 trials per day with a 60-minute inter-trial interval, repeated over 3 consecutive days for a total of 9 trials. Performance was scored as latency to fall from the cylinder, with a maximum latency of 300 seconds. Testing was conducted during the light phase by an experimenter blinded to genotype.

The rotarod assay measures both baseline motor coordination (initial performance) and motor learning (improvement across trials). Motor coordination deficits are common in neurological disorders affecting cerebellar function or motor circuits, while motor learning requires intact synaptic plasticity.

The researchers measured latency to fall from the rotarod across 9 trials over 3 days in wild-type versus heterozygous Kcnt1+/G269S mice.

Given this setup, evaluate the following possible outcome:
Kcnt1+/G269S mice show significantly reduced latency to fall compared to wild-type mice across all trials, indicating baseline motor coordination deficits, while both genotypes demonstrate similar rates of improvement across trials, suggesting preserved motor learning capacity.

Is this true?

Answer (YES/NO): YES